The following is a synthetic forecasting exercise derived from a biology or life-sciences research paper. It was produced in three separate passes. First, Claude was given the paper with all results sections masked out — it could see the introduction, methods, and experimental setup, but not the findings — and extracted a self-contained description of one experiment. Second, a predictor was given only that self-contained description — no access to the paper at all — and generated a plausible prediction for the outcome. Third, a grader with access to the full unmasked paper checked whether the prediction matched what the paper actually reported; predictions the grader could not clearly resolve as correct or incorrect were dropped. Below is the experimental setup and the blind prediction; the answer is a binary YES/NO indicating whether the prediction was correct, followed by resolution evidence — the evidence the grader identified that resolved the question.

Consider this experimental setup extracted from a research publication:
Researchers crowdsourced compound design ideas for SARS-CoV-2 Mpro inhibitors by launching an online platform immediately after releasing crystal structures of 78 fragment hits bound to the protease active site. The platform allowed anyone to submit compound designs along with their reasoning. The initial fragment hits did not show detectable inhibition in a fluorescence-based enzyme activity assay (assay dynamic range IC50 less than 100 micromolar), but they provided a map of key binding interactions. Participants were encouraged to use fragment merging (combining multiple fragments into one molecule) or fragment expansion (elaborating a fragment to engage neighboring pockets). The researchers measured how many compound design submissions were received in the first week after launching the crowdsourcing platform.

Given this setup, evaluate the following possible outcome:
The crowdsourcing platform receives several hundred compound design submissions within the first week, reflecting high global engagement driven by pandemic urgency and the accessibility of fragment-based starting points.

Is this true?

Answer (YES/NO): NO